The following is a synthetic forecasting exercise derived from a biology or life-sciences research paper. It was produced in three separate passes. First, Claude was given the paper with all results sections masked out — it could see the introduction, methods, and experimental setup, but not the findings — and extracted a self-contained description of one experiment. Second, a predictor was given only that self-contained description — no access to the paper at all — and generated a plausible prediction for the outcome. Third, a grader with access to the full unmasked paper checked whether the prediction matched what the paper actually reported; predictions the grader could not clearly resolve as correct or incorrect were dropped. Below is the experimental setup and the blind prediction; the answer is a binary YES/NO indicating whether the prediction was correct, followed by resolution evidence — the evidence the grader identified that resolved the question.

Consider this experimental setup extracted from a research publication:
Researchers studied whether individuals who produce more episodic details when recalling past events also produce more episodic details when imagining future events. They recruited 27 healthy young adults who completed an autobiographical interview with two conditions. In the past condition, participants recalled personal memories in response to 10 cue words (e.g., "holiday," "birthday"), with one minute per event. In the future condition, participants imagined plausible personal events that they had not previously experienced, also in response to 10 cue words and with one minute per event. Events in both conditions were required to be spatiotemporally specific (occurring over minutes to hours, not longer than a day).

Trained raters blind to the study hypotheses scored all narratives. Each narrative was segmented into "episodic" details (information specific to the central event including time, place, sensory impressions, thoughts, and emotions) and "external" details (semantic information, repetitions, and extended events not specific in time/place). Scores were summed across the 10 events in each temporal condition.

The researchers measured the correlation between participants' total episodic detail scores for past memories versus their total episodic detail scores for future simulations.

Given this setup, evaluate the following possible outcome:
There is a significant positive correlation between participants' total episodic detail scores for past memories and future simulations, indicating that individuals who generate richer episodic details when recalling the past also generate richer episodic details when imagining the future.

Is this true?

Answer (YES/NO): YES